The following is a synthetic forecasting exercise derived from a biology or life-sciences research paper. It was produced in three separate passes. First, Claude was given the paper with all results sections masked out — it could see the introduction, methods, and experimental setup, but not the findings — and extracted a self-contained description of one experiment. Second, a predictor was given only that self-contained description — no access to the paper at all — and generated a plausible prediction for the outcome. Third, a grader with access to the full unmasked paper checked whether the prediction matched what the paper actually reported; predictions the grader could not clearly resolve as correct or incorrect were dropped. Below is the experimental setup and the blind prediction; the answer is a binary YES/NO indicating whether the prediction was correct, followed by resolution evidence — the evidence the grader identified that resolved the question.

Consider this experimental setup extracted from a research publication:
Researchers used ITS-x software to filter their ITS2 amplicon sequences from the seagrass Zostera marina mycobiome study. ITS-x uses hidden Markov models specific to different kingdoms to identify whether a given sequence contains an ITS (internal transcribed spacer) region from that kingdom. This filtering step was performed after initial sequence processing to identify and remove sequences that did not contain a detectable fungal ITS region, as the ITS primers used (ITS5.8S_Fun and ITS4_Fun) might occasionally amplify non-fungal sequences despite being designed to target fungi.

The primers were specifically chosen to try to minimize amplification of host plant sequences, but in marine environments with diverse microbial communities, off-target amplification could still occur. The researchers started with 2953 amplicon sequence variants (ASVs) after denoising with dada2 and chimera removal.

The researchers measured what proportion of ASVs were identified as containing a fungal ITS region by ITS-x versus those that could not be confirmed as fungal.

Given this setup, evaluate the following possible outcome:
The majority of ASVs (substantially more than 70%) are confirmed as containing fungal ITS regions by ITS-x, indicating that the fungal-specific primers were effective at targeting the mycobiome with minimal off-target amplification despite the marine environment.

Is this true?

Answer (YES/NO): NO